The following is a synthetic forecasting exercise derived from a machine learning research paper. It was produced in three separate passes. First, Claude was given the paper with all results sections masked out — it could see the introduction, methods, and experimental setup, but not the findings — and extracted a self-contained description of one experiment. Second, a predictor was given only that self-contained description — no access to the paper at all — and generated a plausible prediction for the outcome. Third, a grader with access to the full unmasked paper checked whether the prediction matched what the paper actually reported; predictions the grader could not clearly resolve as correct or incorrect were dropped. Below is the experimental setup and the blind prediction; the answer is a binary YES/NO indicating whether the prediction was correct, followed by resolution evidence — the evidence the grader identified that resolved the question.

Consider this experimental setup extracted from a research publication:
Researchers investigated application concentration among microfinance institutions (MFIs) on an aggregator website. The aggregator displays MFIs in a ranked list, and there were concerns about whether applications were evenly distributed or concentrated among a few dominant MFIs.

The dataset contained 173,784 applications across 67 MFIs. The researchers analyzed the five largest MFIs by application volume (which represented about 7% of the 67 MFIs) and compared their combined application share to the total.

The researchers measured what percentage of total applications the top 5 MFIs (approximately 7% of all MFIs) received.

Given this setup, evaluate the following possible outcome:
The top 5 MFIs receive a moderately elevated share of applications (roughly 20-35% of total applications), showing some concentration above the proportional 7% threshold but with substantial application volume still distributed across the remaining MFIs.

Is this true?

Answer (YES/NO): YES